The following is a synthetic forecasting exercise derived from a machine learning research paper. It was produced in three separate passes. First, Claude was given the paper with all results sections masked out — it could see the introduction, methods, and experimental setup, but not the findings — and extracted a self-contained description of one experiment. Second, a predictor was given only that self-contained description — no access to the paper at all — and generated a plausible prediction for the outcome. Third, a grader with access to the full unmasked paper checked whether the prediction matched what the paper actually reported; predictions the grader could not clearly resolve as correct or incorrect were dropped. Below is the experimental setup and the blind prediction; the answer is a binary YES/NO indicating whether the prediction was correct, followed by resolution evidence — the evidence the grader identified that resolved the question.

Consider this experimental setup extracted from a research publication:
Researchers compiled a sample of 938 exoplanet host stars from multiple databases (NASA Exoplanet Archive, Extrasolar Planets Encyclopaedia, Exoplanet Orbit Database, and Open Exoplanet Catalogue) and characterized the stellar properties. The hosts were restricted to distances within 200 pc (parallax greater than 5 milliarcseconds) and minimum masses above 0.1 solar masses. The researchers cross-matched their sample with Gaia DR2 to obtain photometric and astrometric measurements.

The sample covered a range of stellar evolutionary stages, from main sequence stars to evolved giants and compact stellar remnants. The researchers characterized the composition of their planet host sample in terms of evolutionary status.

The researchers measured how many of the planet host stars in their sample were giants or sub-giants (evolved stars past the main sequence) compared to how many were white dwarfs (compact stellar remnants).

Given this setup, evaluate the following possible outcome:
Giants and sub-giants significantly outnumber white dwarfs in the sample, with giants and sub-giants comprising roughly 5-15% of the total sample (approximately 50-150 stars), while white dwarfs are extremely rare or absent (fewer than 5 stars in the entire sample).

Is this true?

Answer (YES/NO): NO